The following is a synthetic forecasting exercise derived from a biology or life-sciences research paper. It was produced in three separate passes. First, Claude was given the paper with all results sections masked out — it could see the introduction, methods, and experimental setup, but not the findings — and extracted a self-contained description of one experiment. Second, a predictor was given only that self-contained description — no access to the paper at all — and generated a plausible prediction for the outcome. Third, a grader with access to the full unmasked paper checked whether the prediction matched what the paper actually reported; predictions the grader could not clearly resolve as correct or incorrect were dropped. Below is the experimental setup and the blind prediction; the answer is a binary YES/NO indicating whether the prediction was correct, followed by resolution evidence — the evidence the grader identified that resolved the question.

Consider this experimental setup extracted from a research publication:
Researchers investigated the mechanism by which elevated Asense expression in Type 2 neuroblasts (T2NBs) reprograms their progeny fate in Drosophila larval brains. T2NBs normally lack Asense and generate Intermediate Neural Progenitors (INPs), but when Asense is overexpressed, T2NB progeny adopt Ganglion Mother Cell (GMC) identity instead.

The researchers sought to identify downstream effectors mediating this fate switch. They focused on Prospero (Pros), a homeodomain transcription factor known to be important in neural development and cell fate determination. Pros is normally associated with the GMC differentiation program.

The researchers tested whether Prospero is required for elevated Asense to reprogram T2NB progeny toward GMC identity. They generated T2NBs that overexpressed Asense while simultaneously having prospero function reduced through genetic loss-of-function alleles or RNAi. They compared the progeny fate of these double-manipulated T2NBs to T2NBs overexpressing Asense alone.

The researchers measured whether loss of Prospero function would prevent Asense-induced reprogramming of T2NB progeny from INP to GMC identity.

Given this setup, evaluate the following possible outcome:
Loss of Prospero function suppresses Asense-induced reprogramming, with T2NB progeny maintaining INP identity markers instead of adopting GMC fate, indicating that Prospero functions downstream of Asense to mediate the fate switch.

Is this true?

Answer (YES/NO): YES